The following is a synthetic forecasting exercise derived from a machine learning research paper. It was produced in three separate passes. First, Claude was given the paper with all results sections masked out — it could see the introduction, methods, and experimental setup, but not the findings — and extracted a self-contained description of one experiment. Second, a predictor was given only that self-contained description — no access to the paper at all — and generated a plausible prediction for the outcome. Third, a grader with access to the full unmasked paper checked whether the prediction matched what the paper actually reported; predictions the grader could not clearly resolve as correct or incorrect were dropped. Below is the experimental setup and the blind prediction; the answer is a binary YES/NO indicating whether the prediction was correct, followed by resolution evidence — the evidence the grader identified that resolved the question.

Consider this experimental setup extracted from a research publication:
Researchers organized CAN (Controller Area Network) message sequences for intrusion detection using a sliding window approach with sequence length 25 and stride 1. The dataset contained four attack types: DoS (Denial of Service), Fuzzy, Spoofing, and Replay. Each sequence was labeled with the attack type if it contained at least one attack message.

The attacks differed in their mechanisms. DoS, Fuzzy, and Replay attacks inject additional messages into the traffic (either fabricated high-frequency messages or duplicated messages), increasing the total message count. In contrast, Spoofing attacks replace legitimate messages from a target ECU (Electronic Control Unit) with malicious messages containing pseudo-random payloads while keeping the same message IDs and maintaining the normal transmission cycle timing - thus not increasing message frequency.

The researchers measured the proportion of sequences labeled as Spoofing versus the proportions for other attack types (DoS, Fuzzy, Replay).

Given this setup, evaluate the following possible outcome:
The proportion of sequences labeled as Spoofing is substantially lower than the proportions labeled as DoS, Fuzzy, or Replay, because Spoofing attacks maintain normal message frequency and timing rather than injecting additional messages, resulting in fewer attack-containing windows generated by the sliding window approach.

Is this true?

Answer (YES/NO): YES